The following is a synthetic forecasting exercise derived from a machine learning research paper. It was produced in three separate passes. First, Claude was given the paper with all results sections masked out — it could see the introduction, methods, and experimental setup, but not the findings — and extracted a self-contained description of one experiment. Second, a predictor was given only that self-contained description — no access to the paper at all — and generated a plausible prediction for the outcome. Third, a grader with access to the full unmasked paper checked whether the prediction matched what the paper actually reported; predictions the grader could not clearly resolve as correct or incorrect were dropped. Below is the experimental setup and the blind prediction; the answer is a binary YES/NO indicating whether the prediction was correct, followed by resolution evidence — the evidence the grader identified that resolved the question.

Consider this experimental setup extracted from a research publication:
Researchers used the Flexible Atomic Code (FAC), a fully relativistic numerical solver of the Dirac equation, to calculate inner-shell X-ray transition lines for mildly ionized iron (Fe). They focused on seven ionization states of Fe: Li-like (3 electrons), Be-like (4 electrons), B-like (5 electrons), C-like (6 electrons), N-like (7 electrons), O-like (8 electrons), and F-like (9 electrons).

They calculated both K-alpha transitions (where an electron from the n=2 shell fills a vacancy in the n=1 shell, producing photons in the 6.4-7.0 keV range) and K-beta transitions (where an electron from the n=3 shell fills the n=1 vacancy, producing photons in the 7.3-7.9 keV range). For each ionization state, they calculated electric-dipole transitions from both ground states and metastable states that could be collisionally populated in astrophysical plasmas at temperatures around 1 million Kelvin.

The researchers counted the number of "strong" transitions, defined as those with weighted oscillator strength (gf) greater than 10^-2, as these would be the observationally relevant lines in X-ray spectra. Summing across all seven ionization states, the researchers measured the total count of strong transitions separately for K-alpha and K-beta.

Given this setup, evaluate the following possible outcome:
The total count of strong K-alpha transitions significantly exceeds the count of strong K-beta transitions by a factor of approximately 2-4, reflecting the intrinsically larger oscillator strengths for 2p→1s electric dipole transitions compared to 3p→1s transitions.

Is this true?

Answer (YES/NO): NO